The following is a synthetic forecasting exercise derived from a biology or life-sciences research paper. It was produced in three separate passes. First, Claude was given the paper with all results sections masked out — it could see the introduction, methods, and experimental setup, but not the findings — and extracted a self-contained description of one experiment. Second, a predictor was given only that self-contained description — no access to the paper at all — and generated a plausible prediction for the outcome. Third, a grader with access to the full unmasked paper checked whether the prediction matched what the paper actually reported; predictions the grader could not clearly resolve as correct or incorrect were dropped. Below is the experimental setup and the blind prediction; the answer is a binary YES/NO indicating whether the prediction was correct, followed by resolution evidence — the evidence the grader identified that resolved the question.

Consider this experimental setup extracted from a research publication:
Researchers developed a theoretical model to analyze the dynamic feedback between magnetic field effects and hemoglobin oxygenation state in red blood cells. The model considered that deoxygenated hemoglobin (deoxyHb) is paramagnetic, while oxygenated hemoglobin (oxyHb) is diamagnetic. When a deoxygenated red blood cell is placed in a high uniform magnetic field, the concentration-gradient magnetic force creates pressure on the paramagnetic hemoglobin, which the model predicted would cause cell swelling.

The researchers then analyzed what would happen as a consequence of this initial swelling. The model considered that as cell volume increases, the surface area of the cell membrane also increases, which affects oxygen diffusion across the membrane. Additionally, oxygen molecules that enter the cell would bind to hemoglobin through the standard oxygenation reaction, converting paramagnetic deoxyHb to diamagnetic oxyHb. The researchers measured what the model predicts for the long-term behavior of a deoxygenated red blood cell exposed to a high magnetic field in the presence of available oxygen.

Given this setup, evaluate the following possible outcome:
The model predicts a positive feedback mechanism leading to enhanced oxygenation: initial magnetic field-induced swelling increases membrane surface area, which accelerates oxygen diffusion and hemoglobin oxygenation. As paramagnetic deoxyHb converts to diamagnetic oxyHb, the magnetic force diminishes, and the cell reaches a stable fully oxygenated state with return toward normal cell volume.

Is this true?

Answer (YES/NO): YES